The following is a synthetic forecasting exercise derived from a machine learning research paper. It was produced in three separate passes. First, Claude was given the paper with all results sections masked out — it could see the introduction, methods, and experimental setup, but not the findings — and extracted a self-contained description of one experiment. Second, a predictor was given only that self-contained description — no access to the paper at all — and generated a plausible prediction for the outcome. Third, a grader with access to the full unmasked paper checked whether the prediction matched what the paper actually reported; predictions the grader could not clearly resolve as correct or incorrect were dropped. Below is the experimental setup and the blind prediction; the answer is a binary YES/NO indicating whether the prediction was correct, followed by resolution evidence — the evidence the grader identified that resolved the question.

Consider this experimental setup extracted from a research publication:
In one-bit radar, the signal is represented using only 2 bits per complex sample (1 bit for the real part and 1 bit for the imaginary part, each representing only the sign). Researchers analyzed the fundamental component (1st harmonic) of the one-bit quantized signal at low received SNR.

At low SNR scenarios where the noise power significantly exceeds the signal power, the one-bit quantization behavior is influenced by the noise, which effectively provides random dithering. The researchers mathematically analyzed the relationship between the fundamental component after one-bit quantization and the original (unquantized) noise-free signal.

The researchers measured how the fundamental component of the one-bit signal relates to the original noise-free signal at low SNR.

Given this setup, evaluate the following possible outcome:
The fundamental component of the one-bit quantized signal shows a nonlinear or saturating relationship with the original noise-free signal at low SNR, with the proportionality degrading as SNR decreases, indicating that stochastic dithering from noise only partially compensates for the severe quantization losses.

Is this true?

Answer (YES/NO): NO